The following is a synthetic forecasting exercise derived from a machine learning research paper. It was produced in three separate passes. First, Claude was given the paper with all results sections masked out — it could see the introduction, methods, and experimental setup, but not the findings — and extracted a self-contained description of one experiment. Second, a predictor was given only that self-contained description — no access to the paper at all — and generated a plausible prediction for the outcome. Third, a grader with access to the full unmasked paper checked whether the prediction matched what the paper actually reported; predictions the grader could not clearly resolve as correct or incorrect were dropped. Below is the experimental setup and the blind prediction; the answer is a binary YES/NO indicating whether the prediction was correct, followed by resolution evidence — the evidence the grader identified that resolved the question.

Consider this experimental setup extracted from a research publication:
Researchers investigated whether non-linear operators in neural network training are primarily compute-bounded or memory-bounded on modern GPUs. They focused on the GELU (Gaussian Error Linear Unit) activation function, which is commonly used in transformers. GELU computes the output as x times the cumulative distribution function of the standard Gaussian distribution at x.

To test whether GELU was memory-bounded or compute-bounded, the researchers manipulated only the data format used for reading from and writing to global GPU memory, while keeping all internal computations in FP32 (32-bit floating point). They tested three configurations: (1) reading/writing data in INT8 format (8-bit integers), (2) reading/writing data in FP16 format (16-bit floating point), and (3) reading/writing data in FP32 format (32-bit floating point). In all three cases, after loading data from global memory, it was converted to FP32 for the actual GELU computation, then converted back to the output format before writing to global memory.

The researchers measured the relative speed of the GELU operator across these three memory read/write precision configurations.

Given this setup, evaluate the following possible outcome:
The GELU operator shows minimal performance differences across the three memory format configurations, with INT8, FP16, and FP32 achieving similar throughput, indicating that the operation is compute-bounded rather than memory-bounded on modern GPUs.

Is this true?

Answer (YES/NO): NO